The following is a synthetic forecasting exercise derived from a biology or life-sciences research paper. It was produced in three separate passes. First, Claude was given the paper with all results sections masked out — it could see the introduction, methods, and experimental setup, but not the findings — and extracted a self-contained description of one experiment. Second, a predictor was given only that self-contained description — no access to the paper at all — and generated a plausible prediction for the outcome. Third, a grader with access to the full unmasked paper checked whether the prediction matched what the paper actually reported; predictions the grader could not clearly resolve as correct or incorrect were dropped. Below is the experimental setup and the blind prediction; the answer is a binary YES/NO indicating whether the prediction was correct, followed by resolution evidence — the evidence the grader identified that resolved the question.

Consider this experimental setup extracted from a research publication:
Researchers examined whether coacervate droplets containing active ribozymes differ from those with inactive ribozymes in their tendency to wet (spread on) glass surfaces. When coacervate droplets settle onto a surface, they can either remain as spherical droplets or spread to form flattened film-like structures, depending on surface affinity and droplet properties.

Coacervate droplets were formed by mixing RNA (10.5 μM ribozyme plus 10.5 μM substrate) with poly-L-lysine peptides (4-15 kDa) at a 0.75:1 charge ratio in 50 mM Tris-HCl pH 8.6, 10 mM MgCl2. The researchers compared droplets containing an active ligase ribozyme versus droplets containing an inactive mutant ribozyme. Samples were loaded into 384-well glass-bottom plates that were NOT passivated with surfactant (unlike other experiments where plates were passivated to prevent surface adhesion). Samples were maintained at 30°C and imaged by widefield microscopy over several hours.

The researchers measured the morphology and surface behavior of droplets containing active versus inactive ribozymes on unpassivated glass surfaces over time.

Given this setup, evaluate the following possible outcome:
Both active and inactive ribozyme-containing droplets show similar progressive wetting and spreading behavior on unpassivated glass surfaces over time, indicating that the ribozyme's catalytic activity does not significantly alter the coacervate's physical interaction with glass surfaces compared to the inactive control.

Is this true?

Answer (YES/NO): NO